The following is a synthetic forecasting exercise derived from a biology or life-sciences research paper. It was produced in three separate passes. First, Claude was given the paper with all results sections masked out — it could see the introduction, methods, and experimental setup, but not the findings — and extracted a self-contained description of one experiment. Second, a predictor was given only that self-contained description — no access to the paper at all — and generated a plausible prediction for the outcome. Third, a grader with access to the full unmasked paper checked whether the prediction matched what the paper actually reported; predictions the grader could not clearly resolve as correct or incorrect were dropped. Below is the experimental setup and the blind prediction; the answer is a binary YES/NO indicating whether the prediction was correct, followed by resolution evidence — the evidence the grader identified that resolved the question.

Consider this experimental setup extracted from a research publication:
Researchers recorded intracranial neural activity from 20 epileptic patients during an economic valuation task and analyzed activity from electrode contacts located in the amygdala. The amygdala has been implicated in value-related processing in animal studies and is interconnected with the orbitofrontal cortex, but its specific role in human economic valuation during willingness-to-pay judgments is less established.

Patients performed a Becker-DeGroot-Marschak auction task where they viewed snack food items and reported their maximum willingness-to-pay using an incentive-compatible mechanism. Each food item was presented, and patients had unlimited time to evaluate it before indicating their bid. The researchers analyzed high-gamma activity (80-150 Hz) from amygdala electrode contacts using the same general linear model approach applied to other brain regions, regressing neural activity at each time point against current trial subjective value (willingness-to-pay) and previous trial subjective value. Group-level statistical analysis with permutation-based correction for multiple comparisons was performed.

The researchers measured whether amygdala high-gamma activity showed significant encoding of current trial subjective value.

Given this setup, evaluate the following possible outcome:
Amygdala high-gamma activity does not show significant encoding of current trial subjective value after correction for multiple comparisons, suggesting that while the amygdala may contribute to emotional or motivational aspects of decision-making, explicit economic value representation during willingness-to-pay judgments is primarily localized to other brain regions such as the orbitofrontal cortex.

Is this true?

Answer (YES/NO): NO